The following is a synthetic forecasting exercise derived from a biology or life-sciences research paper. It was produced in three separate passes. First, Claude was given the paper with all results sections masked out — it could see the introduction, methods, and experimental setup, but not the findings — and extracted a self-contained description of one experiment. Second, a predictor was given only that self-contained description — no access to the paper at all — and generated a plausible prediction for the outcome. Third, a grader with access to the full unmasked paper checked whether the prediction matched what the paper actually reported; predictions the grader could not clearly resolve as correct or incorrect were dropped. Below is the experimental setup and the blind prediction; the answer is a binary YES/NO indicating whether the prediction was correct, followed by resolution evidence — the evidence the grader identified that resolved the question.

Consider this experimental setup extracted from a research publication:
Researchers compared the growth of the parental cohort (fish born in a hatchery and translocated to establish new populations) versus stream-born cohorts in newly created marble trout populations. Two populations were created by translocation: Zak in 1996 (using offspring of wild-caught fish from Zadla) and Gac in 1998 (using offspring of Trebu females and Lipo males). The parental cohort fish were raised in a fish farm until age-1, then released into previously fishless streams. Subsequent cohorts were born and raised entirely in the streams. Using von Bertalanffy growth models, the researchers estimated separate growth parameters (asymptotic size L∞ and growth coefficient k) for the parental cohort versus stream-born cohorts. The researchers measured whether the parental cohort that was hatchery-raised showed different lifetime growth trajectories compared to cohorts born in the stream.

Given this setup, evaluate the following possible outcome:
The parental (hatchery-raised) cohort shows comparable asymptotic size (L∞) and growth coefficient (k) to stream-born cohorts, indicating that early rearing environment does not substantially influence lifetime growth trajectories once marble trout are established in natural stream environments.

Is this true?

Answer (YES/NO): NO